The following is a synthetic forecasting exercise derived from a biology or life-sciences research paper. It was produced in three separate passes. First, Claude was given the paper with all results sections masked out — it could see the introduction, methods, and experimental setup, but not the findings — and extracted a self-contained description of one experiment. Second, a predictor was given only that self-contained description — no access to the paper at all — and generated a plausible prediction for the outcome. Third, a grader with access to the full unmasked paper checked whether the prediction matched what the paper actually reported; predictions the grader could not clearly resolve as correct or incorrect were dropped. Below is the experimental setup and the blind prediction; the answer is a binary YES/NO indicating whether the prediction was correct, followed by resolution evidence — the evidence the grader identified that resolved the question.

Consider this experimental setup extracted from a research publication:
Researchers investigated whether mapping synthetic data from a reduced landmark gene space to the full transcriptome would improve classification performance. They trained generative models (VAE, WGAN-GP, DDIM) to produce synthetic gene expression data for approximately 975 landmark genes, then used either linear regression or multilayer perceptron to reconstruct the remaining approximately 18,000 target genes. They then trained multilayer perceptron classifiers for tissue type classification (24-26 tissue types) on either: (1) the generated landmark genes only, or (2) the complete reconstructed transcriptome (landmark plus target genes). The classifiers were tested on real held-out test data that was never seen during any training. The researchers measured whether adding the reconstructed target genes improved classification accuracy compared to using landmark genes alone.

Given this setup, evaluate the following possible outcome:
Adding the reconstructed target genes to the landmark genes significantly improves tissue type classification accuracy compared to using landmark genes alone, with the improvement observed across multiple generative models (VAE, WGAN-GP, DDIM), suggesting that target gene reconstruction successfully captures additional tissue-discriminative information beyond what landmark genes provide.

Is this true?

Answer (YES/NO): NO